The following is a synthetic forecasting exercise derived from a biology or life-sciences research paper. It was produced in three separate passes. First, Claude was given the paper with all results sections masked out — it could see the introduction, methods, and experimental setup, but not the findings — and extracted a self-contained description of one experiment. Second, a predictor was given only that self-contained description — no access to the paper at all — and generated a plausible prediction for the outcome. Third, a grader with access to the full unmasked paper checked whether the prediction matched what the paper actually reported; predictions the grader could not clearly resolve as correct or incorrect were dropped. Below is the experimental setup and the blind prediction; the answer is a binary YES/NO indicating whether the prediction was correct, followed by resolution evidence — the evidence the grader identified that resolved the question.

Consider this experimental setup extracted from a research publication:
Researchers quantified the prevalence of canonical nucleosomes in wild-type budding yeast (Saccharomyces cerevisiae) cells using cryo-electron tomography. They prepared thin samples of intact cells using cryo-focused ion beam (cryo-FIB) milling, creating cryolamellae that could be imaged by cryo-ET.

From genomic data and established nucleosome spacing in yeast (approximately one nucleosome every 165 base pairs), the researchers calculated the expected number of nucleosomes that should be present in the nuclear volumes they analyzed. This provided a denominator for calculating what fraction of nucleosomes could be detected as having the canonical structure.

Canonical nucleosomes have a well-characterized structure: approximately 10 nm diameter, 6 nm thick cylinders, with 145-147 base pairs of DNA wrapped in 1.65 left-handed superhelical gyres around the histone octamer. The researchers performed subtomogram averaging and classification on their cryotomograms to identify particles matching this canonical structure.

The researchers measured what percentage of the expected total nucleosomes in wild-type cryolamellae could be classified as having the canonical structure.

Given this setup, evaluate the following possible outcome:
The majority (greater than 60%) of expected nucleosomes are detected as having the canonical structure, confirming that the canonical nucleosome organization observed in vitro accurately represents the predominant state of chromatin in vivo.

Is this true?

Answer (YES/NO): NO